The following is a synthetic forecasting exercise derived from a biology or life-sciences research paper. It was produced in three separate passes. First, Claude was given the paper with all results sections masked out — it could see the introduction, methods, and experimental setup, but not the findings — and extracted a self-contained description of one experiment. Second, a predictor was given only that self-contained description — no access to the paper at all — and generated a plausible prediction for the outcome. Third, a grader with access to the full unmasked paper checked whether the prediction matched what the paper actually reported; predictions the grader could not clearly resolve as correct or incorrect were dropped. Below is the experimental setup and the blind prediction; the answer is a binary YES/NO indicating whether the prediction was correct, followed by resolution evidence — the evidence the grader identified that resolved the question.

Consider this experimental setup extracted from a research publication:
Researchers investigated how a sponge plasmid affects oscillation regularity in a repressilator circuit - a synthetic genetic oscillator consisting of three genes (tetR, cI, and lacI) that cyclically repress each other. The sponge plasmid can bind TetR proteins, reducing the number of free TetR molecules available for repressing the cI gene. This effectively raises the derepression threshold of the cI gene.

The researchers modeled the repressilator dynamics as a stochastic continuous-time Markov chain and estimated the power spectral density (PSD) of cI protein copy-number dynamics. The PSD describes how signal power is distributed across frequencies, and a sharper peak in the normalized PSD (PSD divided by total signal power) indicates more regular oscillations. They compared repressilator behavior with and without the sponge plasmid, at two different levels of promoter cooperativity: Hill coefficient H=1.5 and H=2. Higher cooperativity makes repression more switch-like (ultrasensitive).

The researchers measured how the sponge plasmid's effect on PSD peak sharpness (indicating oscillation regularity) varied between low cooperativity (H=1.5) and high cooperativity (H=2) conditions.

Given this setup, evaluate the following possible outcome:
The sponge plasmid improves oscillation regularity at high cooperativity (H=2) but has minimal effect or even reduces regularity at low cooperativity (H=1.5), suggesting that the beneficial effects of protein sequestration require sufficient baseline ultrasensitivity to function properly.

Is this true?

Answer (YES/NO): NO